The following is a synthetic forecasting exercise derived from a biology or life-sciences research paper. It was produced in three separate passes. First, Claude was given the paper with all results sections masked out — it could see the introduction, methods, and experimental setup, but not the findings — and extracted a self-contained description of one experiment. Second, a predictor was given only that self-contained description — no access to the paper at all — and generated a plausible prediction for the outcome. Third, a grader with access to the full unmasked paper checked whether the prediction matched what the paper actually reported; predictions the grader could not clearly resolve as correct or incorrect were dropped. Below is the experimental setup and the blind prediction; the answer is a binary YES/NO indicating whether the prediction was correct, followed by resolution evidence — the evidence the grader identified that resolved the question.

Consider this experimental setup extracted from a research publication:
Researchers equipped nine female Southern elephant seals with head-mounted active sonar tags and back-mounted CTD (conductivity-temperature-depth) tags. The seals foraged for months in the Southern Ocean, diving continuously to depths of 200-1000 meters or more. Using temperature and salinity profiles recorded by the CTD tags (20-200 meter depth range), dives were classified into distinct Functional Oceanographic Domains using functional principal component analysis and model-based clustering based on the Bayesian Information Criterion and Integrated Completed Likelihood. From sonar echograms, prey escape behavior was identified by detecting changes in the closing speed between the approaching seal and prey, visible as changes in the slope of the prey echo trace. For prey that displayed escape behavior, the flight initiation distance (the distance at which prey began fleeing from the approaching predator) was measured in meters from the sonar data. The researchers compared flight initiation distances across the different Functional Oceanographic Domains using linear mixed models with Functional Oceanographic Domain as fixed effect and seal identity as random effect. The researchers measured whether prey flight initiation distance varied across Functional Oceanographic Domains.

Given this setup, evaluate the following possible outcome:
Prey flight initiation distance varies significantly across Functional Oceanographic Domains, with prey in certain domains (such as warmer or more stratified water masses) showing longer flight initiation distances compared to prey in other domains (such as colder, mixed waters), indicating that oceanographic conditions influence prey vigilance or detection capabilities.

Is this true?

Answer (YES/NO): YES